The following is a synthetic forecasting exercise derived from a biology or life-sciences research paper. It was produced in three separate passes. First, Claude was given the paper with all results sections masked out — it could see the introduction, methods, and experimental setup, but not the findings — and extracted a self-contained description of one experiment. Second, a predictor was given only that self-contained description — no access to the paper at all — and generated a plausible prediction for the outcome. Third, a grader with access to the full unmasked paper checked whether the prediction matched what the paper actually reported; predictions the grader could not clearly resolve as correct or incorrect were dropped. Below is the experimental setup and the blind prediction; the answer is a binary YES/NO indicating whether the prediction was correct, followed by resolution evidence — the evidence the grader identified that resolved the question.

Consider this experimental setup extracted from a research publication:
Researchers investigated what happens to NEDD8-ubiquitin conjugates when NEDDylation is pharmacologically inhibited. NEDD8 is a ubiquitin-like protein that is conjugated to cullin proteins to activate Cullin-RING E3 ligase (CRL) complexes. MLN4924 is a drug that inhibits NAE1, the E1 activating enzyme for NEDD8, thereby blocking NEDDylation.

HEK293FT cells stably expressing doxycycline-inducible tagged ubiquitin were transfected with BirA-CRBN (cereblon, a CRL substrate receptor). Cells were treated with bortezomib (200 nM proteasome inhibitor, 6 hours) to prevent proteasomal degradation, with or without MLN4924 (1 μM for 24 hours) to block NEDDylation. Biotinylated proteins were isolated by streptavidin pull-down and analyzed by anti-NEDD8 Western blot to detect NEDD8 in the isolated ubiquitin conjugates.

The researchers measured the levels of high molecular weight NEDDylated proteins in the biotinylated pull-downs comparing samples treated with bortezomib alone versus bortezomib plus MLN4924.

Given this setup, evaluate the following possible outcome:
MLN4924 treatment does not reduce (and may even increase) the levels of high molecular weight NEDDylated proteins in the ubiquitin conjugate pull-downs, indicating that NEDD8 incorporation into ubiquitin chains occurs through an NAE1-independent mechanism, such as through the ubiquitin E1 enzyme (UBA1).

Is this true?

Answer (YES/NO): YES